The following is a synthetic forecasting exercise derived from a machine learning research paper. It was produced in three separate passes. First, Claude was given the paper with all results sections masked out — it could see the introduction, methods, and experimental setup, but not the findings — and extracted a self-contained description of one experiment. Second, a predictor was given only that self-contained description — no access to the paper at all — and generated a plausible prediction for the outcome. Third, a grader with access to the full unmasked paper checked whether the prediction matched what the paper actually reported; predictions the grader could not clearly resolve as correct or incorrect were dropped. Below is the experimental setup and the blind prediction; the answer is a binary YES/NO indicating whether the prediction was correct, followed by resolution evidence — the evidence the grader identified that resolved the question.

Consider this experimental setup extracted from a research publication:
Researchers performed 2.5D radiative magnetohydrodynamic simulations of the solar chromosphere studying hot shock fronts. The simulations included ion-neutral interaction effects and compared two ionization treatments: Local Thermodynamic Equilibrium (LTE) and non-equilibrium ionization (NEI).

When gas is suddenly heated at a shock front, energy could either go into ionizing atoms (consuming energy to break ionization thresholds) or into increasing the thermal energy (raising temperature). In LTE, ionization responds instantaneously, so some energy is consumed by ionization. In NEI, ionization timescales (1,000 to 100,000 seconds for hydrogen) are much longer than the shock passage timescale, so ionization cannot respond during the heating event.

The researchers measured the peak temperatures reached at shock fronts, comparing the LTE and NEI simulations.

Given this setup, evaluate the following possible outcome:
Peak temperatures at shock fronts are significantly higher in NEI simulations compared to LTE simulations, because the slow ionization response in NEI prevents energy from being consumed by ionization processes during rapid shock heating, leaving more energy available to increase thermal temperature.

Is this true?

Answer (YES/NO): YES